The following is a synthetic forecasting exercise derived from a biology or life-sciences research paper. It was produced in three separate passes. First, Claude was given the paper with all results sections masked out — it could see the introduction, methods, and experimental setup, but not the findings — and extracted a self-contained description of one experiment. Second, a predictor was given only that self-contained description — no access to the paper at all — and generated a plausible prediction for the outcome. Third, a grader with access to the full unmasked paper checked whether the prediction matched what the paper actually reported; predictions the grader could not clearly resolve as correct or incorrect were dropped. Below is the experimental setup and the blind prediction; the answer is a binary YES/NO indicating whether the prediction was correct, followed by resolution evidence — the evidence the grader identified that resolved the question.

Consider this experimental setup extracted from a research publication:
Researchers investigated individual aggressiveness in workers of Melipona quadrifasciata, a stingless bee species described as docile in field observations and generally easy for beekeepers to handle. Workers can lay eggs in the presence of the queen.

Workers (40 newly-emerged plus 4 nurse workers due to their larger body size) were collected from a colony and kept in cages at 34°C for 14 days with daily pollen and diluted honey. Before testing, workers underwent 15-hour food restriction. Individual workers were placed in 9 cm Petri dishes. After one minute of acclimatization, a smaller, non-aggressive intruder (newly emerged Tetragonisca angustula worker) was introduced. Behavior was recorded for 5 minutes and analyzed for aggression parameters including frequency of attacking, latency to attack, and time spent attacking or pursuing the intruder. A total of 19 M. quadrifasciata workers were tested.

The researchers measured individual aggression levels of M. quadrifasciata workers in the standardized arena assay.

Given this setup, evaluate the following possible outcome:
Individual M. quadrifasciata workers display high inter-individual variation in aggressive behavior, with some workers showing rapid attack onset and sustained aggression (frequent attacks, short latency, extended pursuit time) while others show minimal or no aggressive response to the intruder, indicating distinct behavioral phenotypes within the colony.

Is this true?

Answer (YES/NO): NO